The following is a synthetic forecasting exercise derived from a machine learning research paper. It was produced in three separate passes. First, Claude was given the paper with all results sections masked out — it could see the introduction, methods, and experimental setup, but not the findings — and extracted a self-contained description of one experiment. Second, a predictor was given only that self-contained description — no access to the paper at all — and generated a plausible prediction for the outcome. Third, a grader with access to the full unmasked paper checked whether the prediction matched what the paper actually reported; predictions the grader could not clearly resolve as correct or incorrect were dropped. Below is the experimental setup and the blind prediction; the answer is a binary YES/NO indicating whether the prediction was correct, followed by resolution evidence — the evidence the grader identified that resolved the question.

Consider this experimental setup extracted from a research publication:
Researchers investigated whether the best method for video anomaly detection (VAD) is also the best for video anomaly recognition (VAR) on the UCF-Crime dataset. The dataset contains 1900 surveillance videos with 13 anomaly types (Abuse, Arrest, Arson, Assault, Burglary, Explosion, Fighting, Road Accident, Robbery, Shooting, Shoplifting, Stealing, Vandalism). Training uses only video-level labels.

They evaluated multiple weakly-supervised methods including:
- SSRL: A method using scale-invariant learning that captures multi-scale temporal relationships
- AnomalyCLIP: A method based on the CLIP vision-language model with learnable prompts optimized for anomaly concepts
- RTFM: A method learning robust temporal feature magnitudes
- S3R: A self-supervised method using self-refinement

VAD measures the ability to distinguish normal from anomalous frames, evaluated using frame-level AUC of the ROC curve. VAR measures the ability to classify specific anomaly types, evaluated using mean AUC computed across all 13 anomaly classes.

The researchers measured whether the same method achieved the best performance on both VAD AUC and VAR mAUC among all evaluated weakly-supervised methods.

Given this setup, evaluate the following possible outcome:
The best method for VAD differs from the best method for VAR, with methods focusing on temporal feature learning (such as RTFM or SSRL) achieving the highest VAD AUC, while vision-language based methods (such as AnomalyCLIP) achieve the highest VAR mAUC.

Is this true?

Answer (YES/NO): YES